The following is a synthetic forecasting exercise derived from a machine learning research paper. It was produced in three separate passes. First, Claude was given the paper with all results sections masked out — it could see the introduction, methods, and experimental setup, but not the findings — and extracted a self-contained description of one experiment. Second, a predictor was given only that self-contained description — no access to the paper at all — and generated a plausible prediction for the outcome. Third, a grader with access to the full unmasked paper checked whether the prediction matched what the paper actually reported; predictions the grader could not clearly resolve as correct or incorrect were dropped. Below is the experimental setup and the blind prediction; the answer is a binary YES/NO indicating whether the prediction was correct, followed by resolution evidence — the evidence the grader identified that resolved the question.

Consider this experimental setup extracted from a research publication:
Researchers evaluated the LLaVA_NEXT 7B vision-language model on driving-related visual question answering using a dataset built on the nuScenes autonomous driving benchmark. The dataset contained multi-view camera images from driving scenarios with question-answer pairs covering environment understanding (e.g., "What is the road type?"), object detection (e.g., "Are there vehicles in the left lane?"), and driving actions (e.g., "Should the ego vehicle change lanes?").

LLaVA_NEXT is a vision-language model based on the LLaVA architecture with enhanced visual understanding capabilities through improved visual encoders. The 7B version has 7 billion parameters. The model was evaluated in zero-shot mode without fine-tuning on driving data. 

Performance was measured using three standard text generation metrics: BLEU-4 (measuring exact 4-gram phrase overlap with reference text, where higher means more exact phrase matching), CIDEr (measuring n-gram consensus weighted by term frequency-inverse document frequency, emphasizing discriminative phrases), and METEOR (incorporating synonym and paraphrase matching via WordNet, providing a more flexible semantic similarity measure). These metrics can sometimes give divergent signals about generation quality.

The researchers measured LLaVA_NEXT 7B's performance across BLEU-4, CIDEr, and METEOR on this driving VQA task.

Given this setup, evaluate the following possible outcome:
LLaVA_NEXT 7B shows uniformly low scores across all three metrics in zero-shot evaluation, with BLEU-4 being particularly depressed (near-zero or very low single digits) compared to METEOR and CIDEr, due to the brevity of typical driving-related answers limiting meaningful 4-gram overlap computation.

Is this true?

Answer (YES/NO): NO